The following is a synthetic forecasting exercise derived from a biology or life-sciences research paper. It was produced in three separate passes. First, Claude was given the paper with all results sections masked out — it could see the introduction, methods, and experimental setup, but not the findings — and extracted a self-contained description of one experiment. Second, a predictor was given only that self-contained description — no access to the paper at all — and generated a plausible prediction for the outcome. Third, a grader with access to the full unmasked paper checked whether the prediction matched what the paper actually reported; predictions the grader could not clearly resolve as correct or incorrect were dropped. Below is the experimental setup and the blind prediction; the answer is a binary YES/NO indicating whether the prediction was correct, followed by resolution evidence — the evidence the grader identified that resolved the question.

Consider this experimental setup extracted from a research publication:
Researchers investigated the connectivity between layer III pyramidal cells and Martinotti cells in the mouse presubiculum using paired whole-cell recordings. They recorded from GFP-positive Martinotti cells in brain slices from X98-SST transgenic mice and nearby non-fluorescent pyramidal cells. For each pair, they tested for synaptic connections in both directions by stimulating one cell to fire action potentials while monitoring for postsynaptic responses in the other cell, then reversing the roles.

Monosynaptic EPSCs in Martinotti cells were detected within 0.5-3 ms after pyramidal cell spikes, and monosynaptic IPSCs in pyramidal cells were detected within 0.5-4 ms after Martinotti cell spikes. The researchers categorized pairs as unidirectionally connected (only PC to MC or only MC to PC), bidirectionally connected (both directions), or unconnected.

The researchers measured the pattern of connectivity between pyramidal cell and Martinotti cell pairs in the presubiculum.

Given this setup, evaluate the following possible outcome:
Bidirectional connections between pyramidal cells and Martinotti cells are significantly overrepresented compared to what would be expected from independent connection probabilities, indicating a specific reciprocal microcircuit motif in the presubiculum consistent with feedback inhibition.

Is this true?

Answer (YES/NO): NO